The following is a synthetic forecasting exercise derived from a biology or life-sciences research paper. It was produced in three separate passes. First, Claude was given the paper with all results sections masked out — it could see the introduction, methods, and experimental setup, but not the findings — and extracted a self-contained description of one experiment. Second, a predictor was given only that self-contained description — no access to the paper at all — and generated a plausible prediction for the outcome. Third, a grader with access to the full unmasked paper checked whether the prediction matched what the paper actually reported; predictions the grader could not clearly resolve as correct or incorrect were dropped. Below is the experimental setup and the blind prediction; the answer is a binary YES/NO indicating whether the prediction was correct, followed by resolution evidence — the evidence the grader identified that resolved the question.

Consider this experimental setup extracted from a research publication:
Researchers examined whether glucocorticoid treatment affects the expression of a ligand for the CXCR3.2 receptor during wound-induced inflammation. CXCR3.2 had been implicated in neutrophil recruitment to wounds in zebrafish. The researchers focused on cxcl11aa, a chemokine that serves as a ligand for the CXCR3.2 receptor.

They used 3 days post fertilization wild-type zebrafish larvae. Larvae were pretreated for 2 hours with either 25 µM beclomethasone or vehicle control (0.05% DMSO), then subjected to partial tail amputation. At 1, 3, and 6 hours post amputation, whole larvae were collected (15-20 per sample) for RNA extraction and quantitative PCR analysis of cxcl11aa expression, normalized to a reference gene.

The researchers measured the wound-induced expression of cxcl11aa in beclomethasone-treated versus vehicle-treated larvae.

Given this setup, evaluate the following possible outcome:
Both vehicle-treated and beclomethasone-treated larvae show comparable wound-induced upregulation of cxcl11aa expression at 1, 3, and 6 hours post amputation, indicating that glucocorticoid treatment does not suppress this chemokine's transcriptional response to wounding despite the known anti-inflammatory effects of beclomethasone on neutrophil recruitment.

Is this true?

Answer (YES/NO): YES